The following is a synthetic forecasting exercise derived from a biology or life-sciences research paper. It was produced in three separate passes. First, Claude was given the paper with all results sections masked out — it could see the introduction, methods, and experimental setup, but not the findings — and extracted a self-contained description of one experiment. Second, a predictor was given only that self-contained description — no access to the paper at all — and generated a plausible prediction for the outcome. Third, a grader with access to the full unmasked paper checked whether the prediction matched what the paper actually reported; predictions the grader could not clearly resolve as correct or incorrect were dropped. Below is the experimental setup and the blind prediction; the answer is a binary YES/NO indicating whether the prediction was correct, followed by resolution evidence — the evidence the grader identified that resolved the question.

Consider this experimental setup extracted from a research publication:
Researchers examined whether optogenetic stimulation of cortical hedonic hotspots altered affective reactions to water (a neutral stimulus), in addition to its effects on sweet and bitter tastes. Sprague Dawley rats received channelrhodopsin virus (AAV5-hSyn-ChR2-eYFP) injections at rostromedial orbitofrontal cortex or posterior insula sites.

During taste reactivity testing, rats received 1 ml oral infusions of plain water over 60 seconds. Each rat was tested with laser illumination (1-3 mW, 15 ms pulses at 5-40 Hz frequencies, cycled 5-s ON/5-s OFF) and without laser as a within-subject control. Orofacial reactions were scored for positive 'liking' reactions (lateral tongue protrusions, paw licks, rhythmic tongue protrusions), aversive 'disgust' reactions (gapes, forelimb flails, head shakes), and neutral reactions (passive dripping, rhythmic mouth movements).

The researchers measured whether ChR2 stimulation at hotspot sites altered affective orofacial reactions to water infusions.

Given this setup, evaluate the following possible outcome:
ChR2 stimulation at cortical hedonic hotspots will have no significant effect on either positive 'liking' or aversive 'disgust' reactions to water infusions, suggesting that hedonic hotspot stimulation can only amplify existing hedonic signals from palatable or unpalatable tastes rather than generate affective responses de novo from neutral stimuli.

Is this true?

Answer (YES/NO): NO